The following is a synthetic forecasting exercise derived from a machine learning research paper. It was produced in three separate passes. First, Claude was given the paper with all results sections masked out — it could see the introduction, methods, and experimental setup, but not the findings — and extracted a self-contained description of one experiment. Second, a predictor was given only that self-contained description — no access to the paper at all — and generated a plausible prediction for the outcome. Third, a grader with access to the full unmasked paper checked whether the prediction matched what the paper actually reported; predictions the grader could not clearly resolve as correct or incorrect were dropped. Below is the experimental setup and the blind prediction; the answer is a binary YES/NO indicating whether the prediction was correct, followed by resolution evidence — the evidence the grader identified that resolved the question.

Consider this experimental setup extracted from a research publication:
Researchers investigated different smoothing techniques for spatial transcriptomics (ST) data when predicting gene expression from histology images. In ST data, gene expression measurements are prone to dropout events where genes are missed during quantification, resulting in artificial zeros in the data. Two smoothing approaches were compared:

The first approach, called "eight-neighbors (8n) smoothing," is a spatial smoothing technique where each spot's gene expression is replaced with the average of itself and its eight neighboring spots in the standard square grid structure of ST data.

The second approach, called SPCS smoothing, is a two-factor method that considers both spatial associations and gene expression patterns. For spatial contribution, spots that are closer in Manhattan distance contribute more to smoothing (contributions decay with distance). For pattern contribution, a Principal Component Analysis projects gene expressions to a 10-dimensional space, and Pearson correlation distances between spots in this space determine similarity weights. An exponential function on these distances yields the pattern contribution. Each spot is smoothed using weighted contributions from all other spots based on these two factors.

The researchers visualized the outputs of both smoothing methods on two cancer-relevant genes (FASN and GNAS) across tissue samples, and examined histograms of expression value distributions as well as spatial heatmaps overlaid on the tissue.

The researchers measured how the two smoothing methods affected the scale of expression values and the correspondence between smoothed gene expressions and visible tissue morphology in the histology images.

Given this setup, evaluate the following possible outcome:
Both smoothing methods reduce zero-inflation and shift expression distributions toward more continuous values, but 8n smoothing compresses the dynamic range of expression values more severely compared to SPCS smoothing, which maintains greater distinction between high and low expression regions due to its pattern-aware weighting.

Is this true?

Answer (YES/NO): NO